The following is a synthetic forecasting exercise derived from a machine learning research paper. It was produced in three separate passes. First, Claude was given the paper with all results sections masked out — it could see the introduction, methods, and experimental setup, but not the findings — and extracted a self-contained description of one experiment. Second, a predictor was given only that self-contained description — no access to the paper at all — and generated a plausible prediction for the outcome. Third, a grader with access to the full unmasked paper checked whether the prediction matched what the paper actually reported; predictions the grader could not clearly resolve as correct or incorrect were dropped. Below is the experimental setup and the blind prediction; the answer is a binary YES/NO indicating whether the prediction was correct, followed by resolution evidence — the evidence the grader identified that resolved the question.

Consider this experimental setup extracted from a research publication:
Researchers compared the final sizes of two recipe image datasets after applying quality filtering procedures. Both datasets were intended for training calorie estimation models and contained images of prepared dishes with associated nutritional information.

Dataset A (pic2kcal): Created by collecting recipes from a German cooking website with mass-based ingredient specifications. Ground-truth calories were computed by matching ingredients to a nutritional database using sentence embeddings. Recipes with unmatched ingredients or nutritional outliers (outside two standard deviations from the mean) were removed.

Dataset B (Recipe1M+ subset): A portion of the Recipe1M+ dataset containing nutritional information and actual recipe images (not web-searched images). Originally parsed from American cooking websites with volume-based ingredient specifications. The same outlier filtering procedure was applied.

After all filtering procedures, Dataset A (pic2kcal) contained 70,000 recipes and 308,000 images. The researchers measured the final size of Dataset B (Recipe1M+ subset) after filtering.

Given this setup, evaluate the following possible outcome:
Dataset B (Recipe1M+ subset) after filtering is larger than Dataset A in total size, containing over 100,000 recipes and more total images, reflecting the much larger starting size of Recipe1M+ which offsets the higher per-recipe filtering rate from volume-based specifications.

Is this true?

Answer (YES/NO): NO